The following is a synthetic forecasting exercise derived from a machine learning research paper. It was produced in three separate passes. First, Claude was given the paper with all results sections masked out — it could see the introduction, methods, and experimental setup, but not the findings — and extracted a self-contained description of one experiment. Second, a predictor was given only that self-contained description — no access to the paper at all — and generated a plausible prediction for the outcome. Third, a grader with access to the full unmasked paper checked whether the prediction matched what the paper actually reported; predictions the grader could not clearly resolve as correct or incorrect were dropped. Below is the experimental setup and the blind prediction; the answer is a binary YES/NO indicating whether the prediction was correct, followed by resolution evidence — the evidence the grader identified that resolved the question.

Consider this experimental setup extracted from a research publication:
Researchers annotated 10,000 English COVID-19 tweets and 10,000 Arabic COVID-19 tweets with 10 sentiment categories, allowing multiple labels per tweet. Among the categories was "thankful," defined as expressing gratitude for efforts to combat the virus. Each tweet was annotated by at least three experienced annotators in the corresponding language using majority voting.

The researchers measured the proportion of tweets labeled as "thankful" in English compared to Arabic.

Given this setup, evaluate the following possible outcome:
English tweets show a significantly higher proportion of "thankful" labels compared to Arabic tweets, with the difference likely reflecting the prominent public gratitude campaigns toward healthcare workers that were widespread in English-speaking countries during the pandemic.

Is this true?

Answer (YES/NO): YES